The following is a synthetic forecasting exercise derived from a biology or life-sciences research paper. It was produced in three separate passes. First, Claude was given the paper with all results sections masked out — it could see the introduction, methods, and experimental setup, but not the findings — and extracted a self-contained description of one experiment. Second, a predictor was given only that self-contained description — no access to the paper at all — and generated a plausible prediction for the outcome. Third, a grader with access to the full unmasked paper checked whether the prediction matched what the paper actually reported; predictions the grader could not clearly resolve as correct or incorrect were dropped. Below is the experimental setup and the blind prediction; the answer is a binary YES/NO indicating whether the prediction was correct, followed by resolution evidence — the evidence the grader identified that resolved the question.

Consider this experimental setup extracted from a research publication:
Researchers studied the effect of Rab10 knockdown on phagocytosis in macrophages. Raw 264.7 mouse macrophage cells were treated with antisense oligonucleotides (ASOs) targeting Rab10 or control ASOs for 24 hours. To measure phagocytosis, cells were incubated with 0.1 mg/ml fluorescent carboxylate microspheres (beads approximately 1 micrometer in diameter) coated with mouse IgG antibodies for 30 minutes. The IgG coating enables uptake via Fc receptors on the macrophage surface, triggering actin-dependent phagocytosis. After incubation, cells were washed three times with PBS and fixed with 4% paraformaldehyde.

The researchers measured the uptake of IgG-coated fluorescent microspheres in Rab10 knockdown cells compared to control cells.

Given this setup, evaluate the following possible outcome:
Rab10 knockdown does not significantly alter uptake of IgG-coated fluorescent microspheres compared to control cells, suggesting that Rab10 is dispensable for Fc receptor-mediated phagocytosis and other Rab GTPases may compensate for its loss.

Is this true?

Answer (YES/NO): YES